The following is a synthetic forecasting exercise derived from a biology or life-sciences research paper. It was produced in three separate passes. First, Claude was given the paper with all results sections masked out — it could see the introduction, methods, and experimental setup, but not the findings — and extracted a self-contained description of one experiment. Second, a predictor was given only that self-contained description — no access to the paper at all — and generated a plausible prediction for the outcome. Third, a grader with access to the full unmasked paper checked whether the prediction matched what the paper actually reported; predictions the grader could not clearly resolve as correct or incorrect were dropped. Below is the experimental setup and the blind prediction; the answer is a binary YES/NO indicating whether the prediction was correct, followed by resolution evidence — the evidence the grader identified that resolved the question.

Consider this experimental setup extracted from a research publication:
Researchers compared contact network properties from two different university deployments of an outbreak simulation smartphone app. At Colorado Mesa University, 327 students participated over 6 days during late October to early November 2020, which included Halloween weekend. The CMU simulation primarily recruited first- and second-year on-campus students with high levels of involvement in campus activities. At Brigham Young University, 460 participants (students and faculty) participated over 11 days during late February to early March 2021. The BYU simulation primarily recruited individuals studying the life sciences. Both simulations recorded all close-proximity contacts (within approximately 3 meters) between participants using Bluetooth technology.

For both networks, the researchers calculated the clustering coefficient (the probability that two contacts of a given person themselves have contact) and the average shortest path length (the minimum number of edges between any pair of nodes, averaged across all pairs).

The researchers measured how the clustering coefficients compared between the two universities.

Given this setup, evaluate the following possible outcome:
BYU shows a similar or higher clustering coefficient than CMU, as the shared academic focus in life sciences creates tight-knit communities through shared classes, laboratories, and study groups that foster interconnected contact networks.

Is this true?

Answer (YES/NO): NO